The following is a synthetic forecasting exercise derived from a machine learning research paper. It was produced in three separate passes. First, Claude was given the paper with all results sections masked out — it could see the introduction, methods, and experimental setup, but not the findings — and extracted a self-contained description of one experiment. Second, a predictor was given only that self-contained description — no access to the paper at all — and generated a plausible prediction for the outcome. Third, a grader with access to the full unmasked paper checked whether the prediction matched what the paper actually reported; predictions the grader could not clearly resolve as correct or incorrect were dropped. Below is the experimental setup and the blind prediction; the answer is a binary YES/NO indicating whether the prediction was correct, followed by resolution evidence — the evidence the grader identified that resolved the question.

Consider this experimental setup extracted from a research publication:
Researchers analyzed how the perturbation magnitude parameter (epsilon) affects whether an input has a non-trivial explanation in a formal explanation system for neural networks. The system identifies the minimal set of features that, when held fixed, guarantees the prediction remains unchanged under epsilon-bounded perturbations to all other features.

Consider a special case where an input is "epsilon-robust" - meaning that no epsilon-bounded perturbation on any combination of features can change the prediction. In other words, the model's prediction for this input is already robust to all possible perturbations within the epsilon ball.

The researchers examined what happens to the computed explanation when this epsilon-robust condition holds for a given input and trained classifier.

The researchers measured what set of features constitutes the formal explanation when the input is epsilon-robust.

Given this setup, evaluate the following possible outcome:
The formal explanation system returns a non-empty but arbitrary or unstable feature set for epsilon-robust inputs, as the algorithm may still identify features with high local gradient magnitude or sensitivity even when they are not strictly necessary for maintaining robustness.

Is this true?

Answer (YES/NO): NO